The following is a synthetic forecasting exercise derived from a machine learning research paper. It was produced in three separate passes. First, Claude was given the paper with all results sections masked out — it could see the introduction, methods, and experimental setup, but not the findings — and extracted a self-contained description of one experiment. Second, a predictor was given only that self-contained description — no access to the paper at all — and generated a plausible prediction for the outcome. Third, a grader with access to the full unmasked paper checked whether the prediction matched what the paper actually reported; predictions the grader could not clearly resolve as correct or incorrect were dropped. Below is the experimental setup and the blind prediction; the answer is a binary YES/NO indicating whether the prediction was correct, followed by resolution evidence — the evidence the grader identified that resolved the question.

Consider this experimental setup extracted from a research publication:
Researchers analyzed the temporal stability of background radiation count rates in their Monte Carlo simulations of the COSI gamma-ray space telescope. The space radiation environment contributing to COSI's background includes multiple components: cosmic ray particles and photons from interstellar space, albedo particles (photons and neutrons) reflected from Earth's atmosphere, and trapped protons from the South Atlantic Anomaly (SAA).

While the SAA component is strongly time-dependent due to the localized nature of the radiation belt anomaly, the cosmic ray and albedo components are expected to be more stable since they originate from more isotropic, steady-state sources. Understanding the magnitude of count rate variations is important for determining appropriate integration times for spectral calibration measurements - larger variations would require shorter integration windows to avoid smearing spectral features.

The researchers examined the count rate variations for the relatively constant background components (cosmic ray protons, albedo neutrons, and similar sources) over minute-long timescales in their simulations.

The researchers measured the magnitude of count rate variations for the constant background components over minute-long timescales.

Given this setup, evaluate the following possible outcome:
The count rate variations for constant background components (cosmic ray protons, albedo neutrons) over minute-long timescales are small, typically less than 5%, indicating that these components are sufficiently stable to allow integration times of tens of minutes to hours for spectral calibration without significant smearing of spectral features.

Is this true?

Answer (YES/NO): NO